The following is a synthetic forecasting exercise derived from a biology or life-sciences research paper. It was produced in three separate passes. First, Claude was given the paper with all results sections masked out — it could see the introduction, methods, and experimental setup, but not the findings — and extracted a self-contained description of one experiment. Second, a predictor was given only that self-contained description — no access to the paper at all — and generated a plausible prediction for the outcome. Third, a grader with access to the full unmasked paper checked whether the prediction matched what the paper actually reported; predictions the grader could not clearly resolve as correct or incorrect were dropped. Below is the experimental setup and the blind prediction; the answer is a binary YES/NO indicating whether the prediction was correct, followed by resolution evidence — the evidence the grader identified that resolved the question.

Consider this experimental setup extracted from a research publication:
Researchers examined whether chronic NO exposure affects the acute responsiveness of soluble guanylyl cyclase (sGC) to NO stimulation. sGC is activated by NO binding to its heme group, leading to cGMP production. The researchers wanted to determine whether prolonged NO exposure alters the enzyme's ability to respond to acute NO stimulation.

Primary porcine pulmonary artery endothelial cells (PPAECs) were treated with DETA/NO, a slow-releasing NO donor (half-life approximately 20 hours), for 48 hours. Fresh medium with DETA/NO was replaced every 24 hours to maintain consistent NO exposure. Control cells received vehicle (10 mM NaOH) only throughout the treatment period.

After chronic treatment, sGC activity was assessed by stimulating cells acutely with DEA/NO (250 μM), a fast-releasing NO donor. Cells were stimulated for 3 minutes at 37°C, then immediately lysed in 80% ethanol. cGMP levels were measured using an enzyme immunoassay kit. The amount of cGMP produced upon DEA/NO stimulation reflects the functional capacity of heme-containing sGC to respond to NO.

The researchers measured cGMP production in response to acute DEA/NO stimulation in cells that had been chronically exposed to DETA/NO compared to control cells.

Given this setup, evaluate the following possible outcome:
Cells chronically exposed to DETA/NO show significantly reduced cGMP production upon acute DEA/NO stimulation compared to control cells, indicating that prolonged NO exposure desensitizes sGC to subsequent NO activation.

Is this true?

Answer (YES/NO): YES